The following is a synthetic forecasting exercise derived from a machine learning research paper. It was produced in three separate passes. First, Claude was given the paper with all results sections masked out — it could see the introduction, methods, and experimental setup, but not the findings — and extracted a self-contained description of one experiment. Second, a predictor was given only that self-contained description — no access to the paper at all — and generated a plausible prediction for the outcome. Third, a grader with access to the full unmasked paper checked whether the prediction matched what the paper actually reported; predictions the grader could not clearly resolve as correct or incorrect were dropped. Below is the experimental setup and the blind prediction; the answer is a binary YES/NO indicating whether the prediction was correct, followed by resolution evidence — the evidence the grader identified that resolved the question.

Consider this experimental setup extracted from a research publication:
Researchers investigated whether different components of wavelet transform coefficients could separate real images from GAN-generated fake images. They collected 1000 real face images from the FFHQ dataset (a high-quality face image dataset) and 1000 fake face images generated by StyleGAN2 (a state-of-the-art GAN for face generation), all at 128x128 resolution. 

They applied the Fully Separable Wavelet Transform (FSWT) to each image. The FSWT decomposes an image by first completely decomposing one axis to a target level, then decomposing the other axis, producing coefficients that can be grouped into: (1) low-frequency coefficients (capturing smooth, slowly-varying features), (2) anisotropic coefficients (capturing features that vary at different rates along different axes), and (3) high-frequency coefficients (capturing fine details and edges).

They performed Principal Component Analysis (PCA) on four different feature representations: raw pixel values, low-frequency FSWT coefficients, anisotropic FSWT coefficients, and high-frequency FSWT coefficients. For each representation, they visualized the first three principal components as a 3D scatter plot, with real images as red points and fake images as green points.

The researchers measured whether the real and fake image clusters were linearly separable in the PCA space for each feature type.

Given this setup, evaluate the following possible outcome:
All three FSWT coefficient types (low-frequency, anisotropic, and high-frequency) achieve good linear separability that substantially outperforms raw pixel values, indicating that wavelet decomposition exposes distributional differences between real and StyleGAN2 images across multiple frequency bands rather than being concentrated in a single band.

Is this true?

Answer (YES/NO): NO